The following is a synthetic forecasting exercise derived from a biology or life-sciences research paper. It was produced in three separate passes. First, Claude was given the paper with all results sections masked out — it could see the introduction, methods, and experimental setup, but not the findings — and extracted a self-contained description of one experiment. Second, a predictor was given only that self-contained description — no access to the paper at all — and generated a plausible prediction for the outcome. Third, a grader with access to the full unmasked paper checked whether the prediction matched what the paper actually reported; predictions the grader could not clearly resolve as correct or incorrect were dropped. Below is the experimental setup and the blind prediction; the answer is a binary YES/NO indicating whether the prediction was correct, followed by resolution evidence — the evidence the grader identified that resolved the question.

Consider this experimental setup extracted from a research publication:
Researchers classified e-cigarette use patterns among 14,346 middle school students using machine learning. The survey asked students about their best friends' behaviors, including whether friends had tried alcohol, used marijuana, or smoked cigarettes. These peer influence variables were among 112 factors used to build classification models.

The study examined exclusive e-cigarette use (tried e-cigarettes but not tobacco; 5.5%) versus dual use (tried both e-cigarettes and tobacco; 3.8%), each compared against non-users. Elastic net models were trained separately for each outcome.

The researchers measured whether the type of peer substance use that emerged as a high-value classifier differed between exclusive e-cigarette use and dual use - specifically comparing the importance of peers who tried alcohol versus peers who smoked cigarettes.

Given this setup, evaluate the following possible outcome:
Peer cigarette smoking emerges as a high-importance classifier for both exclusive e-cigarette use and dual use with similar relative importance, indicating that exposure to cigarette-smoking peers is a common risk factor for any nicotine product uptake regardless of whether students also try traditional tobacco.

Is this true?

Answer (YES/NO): NO